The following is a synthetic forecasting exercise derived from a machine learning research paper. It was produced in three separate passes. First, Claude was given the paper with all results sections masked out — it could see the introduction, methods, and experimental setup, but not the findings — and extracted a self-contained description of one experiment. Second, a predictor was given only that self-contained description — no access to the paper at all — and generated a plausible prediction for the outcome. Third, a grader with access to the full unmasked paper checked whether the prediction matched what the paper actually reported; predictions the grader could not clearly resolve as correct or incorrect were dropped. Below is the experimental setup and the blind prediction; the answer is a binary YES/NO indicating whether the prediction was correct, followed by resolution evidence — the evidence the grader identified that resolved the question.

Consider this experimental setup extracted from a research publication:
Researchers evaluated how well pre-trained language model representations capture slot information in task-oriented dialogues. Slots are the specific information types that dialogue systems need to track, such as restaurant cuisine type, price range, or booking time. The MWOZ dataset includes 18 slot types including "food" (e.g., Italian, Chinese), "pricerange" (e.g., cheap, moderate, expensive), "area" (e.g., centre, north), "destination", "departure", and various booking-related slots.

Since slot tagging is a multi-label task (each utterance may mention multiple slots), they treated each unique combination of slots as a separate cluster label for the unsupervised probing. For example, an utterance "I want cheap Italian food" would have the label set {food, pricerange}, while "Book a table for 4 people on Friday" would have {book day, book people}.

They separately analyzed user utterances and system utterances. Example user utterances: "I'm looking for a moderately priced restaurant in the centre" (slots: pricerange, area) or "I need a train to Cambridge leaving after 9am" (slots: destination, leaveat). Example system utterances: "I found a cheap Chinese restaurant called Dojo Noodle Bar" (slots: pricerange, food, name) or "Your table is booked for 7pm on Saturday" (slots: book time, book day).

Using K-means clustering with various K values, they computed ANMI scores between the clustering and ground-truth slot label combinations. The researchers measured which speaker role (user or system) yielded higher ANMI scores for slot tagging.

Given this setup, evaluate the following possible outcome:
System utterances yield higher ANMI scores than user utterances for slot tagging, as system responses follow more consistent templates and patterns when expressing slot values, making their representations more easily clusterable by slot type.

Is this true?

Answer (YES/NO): NO